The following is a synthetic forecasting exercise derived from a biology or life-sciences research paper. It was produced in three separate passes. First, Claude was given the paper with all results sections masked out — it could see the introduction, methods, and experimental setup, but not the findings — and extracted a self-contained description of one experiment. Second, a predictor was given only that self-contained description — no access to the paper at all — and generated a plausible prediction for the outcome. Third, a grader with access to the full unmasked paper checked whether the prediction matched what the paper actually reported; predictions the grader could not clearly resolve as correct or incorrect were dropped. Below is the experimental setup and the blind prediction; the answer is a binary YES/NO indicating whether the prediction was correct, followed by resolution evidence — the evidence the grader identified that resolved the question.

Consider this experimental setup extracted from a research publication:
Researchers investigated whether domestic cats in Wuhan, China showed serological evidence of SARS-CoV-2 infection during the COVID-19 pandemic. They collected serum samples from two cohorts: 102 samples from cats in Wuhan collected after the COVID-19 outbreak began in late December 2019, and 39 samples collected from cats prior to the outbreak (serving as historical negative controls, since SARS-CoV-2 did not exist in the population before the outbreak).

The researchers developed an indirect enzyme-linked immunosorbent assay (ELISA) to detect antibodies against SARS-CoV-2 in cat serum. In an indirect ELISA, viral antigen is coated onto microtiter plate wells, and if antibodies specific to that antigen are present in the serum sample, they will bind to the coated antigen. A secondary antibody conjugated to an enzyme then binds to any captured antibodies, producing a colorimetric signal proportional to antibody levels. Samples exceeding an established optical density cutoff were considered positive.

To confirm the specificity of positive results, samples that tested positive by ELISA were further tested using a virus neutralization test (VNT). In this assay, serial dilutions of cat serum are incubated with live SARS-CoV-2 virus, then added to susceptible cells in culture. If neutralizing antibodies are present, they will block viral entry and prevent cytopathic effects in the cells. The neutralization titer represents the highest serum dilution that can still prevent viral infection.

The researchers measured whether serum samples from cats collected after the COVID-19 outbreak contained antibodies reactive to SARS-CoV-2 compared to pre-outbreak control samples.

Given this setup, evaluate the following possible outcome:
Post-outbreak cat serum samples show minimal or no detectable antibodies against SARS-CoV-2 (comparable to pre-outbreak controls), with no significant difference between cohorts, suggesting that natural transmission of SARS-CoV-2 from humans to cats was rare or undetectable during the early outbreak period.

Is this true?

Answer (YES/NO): NO